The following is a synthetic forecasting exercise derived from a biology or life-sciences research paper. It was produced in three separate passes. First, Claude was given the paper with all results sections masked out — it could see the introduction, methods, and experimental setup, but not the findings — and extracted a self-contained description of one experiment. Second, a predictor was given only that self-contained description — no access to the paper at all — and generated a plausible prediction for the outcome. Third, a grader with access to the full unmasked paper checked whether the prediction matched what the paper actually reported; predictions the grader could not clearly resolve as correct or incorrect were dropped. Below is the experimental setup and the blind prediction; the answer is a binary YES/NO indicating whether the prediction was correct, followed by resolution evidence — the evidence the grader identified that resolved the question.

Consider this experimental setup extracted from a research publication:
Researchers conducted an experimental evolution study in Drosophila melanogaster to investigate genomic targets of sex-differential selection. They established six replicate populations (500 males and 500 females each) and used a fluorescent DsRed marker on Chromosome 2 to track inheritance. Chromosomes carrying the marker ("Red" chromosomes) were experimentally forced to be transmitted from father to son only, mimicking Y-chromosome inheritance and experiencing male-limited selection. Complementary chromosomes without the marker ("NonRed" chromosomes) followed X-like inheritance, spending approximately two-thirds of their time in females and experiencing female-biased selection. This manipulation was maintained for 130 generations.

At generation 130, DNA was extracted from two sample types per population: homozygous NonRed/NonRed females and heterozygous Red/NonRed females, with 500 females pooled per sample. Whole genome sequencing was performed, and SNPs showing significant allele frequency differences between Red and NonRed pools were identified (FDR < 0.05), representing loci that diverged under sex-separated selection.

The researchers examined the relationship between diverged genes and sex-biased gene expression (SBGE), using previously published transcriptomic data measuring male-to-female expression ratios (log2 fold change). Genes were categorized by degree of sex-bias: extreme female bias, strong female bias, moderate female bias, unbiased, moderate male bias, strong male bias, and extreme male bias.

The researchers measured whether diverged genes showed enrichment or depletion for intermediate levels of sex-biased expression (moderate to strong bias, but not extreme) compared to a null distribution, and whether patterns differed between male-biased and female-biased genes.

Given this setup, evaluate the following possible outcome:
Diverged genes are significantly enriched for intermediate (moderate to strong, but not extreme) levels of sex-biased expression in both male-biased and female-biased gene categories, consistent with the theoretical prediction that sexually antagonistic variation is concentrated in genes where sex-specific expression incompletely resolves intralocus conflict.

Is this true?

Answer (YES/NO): NO